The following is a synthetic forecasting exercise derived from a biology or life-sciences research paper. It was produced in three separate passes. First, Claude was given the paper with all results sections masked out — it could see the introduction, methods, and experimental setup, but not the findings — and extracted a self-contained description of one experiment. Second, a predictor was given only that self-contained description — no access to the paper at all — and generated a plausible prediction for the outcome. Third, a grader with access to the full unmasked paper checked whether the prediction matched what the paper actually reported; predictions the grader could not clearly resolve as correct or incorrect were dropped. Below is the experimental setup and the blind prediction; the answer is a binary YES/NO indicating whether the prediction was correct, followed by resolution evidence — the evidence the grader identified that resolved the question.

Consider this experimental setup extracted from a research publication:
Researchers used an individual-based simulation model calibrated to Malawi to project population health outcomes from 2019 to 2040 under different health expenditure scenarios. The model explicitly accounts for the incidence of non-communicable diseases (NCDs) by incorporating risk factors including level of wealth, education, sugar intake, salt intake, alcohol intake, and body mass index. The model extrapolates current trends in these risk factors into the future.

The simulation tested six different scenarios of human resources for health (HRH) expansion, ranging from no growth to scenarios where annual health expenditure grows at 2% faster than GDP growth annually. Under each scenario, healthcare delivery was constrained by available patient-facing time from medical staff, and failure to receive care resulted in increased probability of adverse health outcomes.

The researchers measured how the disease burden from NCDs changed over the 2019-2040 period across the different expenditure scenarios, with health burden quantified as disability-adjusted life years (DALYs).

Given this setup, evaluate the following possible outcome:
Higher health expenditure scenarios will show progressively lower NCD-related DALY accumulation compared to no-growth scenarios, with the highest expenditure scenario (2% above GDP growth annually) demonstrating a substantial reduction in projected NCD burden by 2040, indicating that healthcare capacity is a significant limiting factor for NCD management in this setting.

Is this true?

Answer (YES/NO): NO